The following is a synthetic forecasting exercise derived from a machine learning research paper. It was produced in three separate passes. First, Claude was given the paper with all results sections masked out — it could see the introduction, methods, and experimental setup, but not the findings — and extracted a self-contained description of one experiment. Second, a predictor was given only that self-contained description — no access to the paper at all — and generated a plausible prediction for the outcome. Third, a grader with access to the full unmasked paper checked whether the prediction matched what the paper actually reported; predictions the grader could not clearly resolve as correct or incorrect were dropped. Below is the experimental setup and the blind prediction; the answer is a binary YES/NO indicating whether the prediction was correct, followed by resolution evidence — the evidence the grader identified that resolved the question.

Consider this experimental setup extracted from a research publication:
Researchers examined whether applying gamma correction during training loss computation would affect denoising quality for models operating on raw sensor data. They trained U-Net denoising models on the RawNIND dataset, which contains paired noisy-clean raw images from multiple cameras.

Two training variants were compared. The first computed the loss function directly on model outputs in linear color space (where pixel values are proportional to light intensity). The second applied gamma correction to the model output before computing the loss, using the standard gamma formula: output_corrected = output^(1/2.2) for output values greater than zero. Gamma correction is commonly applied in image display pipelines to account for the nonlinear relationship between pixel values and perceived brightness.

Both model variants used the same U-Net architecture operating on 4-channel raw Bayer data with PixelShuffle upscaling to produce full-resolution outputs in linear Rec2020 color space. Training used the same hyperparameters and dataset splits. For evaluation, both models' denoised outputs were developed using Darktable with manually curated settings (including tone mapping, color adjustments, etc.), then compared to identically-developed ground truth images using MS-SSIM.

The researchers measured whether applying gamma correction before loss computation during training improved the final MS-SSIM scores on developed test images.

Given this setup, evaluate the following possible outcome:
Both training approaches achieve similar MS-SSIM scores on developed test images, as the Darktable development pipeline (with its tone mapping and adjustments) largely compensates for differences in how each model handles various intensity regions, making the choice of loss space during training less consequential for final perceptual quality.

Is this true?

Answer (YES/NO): NO